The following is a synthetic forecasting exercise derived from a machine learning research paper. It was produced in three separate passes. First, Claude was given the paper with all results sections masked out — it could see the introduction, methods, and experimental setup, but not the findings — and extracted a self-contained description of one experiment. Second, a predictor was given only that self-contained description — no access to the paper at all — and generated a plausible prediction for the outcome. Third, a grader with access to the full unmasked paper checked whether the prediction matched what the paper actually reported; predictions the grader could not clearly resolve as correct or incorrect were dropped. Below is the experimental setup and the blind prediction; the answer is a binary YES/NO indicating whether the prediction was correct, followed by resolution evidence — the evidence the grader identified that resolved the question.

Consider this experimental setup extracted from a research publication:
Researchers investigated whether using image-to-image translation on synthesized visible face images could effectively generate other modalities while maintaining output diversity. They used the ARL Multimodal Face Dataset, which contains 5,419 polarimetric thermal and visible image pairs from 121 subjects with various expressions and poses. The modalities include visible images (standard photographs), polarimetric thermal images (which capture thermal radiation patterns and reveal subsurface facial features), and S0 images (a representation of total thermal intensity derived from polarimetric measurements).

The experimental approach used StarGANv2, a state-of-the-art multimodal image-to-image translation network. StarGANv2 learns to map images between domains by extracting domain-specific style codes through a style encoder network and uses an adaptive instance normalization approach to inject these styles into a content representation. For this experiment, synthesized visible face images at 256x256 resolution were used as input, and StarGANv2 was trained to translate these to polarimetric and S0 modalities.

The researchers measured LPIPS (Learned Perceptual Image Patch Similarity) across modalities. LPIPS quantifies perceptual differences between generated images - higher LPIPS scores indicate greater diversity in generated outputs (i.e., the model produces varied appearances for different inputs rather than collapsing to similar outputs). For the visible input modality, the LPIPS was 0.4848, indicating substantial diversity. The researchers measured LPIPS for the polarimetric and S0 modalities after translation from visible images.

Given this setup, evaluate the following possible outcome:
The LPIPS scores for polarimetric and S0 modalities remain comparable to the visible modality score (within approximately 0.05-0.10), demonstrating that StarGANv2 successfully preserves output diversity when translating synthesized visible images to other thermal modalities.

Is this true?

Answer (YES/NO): NO